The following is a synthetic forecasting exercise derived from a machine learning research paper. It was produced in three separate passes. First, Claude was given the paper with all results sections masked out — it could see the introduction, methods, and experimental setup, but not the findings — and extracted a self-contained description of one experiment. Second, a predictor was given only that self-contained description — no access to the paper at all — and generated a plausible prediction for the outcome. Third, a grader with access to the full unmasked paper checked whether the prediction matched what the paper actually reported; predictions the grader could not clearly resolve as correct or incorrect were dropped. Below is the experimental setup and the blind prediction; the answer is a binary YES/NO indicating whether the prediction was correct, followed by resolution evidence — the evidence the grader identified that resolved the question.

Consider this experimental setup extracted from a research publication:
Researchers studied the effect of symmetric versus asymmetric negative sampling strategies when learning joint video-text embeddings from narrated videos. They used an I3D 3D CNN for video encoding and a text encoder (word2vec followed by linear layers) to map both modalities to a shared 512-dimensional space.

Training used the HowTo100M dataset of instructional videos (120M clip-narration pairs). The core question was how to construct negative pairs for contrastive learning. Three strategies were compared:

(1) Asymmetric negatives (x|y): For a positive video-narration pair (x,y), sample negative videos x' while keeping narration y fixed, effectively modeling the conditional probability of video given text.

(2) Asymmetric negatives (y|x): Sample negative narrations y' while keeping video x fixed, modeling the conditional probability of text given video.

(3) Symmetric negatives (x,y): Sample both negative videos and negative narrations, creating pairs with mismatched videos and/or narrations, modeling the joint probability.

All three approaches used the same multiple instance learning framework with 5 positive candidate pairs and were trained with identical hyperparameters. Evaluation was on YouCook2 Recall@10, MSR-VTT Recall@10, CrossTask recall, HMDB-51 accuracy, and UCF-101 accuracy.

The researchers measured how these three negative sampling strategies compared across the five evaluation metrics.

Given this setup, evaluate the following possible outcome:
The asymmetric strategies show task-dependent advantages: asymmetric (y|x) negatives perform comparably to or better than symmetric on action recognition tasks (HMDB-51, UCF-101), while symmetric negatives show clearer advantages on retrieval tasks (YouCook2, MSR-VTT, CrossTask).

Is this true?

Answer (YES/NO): NO